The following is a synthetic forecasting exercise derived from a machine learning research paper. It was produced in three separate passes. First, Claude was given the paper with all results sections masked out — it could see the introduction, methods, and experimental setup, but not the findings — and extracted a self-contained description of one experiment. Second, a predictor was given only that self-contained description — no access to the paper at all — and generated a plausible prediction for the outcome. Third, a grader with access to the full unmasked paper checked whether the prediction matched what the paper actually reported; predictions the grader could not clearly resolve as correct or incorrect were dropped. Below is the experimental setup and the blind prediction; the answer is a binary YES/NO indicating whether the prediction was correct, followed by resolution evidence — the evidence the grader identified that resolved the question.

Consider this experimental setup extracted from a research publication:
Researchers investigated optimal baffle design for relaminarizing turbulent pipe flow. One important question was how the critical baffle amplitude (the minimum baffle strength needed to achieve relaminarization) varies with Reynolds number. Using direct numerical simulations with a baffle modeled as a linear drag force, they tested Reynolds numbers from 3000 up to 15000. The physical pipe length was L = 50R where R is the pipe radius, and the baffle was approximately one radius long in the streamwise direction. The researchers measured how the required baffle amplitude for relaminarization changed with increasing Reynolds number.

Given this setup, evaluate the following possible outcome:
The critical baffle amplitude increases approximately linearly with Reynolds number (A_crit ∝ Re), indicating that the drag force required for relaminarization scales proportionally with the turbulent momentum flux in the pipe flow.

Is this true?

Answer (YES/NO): NO